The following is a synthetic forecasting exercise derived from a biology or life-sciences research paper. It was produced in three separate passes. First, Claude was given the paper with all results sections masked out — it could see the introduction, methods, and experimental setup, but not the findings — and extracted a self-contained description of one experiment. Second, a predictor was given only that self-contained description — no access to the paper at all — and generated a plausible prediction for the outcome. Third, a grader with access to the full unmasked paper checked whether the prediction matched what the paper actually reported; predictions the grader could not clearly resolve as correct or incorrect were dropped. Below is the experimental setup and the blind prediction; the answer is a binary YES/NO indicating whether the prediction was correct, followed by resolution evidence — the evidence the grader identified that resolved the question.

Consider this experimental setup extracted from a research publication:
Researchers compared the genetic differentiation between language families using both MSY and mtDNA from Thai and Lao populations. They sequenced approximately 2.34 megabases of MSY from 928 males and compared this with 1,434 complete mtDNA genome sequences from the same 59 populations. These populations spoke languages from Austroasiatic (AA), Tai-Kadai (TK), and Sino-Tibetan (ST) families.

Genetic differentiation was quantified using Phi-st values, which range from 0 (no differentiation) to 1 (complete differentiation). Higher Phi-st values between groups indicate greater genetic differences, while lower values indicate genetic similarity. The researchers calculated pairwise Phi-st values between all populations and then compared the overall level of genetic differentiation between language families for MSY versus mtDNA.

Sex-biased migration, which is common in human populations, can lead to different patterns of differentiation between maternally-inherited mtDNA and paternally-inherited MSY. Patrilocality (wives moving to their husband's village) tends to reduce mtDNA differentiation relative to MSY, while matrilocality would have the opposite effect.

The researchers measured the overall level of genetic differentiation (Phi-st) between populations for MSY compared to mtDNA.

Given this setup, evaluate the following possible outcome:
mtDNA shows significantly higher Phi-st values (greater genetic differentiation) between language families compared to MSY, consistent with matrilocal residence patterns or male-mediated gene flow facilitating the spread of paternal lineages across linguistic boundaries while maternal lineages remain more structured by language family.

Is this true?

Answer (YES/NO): NO